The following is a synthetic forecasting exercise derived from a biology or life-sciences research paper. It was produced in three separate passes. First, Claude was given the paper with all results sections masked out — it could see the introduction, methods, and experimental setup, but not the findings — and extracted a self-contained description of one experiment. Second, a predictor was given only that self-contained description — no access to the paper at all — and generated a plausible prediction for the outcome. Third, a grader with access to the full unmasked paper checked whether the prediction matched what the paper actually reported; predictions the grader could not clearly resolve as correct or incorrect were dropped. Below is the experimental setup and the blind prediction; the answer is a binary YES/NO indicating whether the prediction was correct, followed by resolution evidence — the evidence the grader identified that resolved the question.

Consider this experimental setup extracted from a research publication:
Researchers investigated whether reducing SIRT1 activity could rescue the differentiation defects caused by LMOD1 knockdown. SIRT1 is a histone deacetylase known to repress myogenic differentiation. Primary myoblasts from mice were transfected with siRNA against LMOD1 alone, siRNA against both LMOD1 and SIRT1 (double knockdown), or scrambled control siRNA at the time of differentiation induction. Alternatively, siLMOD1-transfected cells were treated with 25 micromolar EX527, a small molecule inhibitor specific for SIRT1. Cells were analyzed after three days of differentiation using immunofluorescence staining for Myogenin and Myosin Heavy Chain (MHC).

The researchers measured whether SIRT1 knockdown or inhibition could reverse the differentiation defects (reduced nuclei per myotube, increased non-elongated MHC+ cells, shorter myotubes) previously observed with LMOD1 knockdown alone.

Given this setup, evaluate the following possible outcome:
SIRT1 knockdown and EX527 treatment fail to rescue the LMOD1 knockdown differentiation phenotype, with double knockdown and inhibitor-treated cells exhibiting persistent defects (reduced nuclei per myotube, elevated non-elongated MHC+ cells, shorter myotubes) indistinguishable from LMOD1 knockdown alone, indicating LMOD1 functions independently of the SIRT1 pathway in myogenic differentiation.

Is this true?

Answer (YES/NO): NO